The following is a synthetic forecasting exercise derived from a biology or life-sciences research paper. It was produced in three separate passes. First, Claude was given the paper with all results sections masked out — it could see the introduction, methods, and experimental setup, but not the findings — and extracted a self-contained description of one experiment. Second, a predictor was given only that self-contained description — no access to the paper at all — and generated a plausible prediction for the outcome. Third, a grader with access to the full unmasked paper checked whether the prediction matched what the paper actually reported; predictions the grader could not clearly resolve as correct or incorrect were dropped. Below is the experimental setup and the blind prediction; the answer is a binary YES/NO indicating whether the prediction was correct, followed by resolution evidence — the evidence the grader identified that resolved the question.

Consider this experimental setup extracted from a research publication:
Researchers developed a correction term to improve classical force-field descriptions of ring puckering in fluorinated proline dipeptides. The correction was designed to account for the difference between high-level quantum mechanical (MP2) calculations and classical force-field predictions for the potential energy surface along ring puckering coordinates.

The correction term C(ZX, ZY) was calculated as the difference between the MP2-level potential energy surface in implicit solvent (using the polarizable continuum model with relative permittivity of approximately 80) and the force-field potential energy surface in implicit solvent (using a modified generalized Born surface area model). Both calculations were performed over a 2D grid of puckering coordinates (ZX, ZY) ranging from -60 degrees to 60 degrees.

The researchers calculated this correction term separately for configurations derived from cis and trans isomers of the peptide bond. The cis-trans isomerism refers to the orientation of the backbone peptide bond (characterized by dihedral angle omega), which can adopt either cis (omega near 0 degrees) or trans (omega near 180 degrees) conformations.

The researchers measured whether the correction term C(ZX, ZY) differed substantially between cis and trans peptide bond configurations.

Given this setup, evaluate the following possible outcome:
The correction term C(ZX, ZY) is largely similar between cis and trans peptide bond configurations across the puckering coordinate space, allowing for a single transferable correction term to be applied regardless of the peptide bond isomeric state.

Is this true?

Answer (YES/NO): YES